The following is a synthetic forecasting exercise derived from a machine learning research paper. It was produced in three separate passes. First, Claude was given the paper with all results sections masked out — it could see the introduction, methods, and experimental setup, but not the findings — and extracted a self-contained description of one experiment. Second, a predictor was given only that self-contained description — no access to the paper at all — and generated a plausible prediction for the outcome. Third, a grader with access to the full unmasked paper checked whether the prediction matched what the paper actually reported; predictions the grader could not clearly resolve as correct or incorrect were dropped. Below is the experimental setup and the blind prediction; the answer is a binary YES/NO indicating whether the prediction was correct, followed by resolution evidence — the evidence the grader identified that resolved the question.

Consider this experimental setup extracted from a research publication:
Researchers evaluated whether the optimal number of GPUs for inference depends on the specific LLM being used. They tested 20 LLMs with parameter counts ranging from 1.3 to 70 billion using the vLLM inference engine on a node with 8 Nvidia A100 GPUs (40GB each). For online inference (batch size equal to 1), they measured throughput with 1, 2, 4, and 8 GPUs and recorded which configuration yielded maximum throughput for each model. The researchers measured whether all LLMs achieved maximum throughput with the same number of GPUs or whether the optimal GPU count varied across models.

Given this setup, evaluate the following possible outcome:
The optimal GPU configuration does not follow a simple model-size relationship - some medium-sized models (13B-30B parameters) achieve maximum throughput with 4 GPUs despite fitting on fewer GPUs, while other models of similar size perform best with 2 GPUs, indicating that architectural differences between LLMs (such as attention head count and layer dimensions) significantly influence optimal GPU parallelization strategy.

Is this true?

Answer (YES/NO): NO